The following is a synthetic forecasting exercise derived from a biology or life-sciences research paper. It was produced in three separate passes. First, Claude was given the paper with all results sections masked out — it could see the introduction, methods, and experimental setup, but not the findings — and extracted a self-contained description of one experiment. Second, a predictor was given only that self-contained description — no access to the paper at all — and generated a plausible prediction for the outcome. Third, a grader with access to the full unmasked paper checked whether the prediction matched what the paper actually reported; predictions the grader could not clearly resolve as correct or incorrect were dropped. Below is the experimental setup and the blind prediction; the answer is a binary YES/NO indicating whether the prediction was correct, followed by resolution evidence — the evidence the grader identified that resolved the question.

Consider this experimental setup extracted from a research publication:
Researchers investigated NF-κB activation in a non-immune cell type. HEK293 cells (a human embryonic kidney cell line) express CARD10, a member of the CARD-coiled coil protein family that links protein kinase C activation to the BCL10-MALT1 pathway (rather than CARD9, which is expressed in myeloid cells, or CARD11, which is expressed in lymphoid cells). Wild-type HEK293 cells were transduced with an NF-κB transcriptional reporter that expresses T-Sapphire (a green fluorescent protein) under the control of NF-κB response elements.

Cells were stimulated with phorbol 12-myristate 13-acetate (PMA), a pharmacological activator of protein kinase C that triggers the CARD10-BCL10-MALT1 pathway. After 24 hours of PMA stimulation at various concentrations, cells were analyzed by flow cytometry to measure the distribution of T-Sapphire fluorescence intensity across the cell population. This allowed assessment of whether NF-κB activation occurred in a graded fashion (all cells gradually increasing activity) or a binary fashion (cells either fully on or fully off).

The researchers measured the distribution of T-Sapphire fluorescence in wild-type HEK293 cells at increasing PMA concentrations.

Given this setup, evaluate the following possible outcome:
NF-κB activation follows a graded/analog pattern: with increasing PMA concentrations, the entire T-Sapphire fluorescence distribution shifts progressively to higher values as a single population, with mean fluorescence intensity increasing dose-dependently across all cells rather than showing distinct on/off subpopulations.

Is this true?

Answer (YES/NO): NO